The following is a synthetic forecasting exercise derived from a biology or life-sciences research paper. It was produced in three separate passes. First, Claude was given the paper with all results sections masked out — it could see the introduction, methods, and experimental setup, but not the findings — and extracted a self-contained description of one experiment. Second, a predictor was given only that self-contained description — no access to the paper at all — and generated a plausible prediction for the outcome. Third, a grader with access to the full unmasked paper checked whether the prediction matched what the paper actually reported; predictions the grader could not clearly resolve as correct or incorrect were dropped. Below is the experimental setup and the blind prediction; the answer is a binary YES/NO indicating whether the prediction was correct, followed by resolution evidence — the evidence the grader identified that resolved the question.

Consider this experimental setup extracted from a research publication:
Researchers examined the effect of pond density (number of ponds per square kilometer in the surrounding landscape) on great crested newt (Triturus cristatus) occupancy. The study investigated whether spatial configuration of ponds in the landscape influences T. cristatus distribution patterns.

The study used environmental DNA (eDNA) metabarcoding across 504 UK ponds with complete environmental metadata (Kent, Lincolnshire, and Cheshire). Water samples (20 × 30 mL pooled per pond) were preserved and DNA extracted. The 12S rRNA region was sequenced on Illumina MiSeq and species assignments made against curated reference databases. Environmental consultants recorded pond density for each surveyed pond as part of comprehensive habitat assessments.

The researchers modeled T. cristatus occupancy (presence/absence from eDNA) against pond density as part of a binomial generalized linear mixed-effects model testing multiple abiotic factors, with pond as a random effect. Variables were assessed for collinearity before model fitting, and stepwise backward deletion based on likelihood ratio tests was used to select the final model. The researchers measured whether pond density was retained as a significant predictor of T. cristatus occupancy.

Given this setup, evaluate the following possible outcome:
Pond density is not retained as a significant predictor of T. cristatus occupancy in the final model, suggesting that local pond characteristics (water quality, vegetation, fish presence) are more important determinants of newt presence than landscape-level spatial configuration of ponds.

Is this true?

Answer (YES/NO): YES